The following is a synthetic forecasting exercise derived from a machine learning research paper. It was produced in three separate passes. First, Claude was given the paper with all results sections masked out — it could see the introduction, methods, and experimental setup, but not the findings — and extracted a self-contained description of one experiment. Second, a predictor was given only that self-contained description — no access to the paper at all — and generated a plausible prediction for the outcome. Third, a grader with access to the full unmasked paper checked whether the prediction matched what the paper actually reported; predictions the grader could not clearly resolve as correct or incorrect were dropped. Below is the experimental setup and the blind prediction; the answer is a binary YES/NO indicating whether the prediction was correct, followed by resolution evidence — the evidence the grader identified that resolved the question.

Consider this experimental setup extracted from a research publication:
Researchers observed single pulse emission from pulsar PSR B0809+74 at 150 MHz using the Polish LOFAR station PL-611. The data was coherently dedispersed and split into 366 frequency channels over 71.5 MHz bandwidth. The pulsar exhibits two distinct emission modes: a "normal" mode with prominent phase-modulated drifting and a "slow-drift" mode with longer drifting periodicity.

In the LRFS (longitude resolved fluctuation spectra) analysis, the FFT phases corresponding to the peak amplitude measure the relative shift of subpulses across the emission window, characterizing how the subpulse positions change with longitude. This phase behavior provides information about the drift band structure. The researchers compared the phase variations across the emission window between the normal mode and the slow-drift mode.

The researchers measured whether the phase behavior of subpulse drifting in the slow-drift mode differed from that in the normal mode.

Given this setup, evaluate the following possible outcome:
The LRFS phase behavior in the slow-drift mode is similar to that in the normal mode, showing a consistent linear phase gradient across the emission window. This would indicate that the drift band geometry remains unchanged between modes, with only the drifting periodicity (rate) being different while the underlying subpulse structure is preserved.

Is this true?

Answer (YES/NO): YES